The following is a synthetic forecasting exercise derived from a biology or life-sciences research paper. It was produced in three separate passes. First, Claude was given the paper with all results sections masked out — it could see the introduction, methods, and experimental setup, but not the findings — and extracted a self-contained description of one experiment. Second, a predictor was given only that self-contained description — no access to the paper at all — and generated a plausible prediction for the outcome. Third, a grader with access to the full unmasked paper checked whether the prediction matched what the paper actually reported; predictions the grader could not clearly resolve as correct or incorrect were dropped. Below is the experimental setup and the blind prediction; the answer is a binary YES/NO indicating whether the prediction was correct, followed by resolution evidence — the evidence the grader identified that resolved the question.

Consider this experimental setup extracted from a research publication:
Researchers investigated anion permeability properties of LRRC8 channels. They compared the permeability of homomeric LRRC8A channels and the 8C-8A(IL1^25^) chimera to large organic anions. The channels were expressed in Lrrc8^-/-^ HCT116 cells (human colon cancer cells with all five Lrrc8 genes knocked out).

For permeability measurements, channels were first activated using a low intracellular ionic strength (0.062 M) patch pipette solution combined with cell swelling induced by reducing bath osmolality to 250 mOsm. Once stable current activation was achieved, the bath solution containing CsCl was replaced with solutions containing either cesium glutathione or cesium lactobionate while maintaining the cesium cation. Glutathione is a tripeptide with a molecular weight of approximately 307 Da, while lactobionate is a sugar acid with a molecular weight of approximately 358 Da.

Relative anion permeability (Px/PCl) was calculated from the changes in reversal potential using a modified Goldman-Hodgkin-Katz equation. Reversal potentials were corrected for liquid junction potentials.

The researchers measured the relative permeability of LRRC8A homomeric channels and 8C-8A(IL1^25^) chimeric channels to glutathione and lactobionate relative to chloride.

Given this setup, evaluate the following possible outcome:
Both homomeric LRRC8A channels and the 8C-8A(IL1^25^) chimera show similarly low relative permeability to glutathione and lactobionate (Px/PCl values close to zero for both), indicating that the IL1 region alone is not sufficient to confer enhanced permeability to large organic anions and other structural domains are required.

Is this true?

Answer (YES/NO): NO